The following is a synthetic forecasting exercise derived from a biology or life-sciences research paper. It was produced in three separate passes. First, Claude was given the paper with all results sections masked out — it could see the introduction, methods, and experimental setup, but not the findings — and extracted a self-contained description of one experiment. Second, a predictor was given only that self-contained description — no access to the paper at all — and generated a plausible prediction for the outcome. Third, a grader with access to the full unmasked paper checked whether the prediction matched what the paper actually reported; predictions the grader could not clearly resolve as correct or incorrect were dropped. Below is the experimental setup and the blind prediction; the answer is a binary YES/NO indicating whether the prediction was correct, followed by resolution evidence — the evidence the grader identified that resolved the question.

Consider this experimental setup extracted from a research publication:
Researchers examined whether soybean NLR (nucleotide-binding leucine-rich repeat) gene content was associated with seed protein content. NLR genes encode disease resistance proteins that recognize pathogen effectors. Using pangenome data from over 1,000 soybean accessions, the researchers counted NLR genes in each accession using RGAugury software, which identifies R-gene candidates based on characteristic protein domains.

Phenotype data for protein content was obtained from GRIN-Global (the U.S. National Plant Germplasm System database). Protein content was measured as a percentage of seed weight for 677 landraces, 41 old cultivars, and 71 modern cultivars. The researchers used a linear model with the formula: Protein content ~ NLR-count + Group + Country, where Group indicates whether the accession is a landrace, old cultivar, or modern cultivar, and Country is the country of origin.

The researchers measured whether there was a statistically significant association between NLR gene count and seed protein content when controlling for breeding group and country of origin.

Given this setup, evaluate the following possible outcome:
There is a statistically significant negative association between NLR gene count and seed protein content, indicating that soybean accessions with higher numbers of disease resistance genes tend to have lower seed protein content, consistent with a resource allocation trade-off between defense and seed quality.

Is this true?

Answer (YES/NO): NO